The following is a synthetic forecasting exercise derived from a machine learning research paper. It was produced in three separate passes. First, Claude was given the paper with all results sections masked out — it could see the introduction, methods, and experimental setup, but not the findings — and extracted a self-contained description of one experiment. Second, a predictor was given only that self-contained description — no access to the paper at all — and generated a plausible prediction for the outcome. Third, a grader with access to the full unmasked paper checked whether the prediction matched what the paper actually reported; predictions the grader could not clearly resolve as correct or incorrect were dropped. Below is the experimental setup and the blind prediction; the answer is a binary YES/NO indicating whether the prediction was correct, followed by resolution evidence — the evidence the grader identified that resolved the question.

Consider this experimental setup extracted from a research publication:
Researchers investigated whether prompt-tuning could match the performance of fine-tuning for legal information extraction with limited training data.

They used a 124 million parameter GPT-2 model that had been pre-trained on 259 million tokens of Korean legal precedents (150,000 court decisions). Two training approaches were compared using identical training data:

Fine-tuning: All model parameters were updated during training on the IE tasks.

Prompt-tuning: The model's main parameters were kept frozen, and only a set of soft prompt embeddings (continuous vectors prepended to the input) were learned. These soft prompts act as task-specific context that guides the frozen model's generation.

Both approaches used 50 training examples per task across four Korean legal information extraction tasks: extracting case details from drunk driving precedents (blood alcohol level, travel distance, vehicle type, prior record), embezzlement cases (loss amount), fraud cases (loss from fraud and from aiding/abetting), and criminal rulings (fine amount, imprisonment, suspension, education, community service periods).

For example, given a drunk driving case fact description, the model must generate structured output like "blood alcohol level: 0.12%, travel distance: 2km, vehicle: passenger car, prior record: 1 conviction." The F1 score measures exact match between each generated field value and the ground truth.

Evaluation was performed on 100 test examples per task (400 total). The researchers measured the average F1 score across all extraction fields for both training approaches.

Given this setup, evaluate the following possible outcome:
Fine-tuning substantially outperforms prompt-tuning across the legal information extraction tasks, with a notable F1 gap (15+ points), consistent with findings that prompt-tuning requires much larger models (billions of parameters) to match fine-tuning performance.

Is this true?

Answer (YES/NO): NO